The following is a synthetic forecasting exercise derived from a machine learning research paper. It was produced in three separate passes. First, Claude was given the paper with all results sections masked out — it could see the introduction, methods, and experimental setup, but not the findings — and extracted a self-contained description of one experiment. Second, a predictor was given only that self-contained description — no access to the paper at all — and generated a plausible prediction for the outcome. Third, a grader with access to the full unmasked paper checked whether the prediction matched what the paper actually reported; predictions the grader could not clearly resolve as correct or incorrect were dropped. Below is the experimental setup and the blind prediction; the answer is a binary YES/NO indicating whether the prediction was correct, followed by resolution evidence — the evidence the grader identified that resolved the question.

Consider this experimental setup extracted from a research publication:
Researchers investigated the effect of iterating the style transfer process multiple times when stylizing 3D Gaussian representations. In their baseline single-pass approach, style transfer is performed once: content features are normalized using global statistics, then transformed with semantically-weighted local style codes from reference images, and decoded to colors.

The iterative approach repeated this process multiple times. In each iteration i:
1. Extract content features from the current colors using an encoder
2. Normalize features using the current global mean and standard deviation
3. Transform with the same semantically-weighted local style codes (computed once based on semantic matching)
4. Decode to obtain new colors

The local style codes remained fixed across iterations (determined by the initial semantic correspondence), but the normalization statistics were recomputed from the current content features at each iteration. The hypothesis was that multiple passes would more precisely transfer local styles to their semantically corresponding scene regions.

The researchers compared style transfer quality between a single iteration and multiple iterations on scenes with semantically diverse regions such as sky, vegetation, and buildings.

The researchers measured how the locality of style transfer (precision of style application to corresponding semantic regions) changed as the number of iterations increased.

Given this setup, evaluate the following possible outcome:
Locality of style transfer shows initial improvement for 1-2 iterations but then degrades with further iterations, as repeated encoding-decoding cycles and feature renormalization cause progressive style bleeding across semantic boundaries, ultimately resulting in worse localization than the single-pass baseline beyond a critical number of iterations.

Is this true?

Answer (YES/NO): NO